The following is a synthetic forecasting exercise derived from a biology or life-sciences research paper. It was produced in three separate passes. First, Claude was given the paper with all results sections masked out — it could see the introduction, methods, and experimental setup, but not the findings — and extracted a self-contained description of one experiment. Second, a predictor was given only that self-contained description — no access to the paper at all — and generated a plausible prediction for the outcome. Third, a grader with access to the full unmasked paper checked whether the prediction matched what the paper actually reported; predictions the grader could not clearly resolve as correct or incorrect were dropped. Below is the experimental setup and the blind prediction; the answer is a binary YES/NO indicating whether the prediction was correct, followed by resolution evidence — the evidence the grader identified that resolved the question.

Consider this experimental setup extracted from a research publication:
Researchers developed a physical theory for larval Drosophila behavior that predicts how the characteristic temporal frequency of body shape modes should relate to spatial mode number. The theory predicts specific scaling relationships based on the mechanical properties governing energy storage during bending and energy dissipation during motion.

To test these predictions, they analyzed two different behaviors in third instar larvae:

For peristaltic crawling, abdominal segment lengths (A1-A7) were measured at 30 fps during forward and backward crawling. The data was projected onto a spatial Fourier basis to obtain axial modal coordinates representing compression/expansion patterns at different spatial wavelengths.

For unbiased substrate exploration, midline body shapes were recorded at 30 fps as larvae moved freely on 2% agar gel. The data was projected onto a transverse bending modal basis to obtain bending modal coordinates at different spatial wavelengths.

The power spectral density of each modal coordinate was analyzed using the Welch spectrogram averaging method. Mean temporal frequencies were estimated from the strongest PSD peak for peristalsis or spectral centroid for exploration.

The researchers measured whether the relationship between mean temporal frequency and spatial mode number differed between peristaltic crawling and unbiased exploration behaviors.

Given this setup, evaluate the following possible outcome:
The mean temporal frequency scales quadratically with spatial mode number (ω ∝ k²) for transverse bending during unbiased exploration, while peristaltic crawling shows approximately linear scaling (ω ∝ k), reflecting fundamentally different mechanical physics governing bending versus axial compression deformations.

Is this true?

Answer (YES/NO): YES